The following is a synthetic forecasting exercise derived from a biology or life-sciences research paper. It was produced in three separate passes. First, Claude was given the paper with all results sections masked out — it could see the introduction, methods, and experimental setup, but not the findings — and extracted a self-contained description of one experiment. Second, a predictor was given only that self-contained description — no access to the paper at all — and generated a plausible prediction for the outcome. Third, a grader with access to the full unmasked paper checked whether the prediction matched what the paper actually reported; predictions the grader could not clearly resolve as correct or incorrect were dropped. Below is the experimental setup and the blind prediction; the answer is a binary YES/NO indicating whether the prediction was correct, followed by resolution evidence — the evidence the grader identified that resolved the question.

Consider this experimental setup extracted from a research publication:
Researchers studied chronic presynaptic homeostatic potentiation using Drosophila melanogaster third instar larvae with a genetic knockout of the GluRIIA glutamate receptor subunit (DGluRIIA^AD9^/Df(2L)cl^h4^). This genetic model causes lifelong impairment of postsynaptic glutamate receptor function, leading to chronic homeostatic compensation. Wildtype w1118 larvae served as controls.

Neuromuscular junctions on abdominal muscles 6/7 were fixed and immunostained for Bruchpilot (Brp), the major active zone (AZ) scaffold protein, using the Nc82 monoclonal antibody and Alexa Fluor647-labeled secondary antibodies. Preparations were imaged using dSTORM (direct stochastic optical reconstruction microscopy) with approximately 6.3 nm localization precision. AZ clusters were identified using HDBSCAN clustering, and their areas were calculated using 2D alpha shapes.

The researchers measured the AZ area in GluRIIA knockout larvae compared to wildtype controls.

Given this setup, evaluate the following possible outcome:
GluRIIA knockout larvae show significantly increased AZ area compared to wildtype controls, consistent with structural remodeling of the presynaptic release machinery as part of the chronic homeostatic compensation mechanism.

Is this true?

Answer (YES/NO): NO